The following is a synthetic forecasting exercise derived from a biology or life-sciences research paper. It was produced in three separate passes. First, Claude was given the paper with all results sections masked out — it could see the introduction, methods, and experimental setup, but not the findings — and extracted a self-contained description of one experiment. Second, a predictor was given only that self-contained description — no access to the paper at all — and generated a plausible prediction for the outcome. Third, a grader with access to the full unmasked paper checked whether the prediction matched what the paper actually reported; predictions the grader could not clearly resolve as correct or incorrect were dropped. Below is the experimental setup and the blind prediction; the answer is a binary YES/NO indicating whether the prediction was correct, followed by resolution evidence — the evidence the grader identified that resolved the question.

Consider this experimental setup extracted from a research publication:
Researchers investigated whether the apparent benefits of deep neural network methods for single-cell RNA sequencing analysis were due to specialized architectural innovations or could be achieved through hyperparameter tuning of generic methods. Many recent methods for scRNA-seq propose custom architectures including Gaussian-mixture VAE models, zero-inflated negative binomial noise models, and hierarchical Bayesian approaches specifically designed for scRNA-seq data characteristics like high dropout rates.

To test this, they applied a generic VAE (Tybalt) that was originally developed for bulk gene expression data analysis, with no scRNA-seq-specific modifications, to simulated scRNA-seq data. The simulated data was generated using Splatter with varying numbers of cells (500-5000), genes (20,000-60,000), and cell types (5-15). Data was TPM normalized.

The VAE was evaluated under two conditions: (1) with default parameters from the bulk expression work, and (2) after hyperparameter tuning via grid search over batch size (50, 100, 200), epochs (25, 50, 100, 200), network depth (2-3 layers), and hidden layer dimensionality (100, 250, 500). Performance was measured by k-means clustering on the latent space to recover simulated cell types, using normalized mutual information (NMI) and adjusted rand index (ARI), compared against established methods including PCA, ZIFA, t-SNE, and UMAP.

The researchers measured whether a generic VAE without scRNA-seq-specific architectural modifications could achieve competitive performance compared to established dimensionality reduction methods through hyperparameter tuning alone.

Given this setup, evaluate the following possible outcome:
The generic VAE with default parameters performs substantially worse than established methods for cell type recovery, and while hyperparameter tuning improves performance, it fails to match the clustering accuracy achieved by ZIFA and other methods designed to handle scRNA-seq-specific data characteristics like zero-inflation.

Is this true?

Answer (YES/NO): NO